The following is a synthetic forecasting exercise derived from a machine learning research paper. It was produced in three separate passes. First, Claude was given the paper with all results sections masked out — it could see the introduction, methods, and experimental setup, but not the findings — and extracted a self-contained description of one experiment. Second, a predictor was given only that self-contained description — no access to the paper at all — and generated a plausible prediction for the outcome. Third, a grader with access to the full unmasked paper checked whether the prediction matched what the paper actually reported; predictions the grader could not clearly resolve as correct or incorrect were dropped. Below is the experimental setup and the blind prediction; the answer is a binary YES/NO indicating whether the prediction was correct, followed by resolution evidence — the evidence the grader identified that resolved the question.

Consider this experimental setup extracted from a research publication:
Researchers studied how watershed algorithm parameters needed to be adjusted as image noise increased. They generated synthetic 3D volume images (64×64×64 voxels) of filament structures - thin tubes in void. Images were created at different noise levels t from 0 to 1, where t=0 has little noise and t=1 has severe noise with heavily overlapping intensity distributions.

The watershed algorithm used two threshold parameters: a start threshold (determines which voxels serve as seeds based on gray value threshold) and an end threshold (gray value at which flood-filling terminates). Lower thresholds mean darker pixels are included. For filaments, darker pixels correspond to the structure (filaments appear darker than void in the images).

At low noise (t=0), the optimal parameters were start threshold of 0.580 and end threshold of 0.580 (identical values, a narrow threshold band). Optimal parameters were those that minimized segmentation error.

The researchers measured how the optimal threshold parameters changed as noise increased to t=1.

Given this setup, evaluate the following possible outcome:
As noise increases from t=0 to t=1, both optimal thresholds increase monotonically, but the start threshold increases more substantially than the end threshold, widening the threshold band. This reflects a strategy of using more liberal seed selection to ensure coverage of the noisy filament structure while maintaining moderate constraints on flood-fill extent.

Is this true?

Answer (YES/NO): NO